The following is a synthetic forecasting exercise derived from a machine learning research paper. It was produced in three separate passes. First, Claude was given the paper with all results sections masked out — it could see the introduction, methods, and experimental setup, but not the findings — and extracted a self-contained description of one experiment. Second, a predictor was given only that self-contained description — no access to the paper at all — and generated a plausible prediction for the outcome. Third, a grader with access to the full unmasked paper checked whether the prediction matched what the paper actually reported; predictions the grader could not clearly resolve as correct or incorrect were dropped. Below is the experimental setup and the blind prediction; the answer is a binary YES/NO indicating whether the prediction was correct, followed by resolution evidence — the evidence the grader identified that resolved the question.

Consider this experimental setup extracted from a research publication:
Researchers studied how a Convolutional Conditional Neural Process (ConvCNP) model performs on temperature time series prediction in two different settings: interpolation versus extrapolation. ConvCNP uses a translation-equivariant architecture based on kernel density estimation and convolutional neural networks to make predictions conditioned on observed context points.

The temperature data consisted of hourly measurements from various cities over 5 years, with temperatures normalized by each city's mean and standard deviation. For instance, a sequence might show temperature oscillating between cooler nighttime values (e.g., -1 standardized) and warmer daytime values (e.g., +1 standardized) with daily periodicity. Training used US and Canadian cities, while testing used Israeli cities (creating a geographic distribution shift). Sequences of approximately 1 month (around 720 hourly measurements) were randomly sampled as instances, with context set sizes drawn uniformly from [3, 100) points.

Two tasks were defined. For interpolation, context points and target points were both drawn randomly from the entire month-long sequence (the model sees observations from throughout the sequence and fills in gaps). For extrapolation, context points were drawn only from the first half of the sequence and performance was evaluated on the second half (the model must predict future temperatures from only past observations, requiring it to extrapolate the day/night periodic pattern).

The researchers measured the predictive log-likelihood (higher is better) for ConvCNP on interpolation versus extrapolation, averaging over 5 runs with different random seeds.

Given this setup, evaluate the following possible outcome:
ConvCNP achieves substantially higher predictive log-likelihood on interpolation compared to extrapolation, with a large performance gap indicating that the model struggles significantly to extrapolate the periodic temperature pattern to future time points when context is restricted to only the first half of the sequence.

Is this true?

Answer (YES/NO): NO